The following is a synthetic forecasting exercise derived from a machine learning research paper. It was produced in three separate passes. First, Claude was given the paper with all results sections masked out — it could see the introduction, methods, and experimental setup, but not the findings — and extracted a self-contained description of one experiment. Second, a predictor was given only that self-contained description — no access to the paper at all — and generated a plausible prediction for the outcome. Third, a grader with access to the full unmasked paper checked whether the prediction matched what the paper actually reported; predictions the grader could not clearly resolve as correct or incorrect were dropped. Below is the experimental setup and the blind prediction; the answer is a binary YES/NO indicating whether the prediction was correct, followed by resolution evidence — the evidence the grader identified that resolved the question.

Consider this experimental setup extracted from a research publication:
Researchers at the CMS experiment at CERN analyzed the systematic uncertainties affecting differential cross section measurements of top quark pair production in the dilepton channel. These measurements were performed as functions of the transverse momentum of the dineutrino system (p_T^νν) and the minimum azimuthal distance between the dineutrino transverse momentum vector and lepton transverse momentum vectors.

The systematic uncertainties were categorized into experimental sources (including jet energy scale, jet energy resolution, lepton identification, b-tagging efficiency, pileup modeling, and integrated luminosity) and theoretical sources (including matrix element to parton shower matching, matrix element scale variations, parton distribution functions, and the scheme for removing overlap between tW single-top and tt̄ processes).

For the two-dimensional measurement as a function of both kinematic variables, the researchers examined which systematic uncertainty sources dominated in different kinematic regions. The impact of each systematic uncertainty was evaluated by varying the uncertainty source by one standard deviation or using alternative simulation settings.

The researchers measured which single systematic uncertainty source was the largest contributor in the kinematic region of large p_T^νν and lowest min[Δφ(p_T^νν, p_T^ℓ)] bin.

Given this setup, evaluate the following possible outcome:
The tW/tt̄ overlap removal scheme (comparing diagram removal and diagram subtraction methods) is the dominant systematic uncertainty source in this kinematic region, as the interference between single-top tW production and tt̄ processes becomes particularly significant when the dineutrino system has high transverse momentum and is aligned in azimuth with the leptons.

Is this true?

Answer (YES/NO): YES